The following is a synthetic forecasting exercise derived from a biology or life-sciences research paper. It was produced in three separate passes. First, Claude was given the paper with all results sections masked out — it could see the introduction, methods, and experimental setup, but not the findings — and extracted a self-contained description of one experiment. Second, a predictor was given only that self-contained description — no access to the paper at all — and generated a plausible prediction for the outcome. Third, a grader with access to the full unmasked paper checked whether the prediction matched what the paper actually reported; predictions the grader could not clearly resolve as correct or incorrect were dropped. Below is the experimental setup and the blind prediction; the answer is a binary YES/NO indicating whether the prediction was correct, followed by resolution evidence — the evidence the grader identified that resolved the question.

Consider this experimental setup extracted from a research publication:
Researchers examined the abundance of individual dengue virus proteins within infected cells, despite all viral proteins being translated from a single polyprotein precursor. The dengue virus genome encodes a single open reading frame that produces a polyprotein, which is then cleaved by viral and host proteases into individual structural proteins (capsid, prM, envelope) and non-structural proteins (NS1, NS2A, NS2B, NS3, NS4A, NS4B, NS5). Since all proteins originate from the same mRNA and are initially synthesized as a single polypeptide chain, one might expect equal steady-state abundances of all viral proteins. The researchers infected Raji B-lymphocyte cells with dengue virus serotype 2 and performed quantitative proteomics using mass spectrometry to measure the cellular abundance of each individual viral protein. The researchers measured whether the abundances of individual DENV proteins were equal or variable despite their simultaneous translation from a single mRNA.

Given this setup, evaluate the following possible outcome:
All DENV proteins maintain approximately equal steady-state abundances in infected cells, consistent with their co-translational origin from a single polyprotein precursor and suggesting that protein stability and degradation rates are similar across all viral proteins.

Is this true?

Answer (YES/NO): NO